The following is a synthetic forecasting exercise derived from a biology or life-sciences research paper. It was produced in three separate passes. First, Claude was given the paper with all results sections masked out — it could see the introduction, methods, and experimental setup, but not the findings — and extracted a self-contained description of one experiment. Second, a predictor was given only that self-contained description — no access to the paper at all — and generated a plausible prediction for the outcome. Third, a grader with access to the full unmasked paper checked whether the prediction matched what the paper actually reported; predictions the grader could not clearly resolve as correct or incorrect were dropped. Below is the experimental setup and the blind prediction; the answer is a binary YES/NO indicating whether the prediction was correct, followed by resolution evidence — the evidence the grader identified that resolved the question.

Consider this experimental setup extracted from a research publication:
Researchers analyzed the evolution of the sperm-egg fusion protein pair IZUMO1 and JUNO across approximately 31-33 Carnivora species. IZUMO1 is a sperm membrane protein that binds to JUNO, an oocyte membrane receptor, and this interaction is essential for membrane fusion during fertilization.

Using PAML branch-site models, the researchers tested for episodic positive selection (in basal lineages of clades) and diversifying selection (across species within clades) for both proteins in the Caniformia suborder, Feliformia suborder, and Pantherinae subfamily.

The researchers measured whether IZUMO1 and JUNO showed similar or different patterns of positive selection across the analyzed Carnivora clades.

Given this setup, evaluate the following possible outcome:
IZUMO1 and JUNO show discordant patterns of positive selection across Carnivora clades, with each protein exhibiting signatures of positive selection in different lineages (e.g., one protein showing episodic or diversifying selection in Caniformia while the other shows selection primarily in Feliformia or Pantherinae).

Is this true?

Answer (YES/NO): NO